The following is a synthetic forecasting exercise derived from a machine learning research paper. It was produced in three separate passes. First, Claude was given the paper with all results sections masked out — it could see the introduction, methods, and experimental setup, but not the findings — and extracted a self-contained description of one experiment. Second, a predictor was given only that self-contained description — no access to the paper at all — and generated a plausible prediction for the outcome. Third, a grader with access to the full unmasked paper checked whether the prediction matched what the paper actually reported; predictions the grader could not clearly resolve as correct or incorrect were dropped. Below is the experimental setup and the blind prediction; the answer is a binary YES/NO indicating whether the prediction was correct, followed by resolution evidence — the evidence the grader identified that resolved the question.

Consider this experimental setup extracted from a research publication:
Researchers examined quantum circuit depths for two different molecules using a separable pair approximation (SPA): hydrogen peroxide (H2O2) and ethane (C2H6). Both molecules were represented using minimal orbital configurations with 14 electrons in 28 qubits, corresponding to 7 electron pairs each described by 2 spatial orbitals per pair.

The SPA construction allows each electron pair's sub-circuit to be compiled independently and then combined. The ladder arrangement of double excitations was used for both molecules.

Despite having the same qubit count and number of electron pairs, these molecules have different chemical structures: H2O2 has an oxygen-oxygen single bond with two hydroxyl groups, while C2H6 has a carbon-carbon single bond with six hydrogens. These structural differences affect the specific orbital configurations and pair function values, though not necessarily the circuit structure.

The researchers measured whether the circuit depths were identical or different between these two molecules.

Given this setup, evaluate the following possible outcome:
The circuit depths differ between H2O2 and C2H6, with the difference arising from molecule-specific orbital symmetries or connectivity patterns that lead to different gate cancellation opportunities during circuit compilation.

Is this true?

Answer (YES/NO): NO